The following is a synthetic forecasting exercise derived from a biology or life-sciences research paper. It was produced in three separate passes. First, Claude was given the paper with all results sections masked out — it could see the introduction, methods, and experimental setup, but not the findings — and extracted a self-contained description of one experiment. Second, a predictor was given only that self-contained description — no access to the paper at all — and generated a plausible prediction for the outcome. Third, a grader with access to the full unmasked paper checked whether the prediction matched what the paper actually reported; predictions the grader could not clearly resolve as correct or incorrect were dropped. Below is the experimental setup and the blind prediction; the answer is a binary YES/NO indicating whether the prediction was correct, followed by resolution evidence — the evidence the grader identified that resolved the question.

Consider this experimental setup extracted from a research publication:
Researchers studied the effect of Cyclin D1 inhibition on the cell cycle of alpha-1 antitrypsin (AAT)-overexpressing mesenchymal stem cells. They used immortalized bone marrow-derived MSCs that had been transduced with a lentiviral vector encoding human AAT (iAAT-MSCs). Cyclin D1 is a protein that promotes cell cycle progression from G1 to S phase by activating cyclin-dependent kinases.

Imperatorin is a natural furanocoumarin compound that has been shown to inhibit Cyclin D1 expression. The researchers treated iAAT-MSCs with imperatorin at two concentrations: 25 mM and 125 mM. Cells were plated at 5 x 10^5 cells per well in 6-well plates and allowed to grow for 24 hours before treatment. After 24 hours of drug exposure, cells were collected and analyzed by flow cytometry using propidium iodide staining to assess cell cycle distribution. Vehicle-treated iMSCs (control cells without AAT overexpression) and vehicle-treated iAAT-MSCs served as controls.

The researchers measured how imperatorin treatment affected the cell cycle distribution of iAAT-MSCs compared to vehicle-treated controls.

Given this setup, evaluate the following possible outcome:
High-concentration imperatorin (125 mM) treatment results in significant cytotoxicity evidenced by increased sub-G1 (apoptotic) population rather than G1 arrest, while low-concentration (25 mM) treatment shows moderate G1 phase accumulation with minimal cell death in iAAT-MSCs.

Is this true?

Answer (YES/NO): NO